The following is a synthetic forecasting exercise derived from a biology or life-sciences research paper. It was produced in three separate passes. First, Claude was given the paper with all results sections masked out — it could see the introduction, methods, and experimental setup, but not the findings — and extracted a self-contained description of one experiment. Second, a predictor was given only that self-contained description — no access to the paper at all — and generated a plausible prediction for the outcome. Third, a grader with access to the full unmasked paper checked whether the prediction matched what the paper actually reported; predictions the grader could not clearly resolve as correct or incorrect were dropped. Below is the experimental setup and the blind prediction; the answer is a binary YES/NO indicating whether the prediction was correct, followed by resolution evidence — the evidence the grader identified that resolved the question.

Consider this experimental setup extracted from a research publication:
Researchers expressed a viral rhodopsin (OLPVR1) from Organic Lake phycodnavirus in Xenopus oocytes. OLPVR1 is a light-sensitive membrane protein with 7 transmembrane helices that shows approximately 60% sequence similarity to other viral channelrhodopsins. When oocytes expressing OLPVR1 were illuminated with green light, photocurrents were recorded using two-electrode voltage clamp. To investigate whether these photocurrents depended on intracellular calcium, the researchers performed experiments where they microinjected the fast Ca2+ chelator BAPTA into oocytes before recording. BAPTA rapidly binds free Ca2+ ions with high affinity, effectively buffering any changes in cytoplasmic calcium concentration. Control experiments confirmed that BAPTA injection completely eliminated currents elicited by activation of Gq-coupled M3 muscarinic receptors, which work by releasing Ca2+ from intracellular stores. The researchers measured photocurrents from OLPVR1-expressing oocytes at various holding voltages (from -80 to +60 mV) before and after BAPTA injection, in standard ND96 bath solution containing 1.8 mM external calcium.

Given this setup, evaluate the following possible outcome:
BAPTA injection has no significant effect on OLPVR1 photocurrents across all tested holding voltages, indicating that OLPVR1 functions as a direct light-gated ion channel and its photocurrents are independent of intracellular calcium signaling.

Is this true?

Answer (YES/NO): NO